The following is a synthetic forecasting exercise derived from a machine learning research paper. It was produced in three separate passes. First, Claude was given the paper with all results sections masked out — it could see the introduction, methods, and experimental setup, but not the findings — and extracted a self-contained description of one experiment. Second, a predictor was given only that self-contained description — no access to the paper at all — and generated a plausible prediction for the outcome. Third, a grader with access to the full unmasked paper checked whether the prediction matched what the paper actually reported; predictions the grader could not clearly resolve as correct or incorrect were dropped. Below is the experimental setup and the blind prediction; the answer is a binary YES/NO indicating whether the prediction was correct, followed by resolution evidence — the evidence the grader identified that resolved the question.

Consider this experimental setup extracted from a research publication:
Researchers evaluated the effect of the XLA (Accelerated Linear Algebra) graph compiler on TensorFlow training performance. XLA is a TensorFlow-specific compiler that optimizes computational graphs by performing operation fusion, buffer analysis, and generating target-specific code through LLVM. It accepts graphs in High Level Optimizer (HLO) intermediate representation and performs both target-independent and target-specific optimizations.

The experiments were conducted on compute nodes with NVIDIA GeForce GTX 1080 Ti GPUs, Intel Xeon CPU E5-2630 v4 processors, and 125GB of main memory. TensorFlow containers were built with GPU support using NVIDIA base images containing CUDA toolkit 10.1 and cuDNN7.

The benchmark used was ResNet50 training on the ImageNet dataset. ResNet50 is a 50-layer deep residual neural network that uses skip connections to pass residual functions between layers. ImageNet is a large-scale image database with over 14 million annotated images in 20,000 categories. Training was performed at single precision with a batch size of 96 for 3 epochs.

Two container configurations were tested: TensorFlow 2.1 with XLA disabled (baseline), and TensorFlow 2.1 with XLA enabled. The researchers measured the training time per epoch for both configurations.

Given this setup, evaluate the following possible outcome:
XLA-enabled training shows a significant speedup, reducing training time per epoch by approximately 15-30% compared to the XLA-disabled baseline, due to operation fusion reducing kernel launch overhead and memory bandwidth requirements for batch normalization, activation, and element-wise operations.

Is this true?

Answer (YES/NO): NO